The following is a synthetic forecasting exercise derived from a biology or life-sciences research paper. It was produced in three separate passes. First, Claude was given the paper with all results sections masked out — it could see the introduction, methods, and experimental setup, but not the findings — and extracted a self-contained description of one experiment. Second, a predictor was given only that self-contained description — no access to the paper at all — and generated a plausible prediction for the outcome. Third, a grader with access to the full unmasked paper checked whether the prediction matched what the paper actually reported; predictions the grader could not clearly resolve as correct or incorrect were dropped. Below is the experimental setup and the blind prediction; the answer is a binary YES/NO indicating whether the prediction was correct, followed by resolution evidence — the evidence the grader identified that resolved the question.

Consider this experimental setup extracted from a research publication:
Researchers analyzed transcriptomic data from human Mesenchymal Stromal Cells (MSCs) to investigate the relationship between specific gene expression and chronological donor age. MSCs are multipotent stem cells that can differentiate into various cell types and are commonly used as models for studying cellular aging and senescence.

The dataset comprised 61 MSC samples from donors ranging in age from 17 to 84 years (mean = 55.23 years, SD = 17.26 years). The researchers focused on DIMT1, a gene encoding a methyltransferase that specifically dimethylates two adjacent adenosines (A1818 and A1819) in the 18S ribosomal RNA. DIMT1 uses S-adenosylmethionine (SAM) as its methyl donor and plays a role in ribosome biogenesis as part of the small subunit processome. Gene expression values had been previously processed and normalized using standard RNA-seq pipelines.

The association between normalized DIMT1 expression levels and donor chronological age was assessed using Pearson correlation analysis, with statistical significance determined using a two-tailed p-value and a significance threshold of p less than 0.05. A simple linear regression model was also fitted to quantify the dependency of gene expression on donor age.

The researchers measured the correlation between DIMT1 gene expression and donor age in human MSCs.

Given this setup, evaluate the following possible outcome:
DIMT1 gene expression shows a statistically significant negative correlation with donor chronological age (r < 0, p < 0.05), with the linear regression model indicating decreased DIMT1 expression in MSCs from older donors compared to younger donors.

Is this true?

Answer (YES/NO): NO